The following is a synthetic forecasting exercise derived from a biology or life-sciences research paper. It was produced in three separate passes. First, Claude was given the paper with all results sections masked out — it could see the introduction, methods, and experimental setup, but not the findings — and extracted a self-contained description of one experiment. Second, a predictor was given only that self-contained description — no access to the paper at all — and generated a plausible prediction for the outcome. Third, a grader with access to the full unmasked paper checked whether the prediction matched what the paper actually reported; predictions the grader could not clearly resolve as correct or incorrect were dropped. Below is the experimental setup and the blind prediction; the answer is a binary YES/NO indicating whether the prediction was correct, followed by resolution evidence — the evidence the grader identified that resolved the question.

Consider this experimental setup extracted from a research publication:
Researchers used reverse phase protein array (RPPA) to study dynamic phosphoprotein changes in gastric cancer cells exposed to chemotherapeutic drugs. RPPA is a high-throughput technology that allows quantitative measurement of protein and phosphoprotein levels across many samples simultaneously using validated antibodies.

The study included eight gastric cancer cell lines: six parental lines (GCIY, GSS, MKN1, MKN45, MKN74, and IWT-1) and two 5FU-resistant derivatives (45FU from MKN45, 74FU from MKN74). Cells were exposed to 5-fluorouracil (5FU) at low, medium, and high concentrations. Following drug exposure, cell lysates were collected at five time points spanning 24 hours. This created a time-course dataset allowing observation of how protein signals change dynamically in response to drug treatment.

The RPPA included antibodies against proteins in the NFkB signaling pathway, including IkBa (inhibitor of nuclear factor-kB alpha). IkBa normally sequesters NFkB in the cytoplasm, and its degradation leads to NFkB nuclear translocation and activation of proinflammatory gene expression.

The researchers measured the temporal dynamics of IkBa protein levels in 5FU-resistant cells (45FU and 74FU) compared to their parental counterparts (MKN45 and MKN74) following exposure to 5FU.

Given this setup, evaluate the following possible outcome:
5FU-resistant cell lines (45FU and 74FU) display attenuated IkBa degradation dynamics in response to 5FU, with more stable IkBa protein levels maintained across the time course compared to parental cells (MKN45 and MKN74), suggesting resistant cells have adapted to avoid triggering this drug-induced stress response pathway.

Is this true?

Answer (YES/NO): NO